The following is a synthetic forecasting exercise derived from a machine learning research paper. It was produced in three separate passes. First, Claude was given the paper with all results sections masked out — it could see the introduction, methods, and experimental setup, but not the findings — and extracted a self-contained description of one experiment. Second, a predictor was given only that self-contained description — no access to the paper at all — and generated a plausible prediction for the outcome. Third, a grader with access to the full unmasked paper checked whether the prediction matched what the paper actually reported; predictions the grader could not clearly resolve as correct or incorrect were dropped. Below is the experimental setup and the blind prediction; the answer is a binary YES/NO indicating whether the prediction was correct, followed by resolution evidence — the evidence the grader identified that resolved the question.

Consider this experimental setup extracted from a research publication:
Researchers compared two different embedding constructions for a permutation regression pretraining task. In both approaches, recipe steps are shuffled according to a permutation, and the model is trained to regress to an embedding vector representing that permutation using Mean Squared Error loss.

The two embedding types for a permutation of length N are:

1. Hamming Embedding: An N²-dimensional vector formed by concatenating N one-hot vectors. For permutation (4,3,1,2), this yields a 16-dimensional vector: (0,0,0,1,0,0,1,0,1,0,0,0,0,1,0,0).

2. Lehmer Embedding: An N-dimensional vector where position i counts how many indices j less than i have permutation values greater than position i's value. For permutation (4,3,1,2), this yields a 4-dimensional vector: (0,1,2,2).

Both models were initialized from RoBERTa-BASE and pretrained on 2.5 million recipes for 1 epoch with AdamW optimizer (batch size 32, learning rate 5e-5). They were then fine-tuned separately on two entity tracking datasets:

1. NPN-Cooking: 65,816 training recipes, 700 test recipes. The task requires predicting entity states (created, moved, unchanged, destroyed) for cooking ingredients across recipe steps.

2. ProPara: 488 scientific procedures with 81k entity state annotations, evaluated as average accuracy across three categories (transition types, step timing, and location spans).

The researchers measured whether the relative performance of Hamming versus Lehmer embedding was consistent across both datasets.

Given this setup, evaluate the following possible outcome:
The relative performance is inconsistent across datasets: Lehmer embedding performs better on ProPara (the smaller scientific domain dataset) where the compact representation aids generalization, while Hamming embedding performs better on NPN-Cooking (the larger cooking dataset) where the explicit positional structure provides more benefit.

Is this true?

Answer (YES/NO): YES